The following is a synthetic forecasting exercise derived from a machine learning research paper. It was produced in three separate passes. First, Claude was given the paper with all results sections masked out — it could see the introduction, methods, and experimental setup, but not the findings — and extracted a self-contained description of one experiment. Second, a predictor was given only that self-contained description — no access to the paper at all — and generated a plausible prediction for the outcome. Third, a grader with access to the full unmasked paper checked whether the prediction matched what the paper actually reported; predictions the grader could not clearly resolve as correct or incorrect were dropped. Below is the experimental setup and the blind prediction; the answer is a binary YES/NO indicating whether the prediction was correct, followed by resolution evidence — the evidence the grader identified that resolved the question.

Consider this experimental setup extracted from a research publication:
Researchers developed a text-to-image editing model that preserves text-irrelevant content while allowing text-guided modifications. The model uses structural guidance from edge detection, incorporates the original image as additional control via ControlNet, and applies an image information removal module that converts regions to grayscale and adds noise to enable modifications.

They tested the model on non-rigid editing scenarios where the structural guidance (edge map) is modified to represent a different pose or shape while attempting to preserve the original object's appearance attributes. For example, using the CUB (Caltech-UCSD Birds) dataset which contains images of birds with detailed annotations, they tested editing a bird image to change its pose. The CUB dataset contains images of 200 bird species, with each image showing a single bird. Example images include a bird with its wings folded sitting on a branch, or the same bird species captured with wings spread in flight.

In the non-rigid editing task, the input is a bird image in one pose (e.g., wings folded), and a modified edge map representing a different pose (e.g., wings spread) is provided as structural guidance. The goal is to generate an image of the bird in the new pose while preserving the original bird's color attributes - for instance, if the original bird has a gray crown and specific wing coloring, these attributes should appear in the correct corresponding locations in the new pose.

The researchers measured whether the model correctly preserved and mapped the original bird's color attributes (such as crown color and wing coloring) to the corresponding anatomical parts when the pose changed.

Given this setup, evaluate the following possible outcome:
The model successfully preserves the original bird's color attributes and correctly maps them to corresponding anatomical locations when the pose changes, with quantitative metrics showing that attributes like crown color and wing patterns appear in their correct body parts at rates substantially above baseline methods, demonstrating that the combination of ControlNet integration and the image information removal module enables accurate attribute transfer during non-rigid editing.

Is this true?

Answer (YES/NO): NO